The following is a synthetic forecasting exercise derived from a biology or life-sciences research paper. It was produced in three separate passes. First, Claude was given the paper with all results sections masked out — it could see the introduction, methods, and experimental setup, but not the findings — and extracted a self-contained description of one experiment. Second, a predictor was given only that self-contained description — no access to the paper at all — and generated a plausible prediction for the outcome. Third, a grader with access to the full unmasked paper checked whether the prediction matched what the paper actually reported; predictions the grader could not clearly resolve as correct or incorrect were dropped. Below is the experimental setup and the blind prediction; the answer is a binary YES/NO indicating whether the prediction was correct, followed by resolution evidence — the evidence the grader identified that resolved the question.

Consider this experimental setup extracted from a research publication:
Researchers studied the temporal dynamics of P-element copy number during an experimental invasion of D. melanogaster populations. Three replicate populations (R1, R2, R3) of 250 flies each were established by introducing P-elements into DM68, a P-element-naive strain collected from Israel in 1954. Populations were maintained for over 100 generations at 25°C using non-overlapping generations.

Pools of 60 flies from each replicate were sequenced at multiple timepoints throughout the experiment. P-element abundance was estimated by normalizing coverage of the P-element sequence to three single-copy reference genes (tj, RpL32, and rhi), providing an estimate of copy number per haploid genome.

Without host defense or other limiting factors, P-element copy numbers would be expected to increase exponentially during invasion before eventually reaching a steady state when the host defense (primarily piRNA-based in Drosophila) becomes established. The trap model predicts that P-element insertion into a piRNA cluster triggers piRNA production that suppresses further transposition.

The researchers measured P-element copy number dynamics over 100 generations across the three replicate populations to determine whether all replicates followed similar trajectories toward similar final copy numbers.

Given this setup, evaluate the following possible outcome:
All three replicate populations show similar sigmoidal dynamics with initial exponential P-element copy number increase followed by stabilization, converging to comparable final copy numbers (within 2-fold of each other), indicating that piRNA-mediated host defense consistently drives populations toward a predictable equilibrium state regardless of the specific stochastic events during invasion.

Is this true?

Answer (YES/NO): NO